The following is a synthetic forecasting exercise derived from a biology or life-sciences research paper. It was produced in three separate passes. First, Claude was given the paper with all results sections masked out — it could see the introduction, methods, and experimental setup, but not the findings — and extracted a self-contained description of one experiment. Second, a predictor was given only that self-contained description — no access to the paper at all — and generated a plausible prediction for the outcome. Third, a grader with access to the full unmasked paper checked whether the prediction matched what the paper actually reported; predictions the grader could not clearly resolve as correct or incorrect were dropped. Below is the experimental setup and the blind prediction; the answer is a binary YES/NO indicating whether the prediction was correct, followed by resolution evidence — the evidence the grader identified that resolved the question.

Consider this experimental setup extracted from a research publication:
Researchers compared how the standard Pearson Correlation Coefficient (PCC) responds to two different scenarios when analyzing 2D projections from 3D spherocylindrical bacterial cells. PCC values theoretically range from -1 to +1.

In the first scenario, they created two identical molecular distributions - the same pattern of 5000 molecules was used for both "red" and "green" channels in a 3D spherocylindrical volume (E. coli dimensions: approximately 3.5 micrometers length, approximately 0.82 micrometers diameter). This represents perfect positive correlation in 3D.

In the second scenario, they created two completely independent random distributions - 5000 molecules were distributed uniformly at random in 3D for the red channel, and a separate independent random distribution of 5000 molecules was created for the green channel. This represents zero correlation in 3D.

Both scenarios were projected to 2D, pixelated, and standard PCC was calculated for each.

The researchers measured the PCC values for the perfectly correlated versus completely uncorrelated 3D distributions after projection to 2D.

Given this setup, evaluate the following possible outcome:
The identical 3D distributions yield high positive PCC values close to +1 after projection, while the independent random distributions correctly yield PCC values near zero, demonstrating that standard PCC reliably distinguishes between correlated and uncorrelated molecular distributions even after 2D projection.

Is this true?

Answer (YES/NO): NO